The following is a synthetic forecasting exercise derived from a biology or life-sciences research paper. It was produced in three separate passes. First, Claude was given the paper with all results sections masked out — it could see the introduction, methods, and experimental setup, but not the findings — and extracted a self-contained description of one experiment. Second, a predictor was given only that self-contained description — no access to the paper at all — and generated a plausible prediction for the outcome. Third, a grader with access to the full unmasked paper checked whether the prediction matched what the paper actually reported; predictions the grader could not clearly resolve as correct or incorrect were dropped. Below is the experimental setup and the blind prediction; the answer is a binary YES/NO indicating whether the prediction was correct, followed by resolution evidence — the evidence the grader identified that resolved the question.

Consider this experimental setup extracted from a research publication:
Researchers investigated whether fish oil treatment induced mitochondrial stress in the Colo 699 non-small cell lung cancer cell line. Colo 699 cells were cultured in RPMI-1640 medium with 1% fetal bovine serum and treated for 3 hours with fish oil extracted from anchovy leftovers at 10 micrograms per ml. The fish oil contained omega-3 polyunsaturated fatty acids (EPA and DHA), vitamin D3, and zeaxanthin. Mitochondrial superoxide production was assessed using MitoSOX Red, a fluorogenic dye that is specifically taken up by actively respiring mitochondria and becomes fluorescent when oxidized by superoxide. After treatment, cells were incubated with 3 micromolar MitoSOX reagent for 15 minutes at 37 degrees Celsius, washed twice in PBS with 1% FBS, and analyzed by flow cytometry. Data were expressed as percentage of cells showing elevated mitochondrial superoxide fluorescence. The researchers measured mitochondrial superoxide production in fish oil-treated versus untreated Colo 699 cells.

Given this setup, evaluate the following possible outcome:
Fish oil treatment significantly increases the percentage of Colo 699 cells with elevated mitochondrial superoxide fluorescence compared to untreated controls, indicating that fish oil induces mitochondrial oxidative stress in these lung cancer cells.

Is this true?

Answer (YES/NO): NO